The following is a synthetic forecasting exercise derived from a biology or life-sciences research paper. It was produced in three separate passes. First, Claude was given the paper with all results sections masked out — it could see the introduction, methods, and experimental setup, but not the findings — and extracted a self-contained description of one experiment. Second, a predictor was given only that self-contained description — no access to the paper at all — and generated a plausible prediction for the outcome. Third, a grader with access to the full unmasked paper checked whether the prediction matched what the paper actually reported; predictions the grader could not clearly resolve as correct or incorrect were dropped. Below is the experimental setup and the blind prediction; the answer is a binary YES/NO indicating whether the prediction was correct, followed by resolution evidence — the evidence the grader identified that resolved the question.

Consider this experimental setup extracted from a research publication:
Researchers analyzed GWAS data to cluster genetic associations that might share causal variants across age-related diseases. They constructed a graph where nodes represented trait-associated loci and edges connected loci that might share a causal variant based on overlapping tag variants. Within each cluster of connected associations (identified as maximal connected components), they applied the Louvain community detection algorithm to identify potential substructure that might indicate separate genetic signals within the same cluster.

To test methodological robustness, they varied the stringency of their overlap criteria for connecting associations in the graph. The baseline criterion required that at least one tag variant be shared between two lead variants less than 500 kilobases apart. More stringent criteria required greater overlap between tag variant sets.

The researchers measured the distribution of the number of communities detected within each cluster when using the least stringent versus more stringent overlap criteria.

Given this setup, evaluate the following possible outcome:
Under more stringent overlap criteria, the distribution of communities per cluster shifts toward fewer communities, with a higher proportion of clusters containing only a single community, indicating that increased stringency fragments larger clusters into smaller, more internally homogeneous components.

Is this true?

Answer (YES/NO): NO